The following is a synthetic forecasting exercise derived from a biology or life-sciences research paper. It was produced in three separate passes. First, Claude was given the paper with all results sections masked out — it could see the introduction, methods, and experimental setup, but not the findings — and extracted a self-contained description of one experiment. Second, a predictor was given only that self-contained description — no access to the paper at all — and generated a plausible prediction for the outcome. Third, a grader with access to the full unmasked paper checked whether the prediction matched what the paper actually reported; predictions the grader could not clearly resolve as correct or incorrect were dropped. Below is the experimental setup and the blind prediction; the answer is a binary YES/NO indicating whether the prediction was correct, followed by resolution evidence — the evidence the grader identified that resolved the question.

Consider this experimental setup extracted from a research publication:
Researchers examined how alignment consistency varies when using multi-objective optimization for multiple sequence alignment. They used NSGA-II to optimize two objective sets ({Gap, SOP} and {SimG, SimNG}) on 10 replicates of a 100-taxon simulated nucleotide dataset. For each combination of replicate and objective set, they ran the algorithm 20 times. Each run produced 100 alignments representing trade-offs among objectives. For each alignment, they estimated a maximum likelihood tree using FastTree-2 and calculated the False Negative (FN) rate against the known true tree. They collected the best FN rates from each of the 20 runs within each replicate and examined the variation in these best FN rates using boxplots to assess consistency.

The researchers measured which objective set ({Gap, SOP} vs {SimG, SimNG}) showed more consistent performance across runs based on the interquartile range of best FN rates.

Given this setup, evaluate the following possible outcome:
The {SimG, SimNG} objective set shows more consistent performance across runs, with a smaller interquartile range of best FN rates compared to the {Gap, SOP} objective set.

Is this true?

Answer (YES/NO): YES